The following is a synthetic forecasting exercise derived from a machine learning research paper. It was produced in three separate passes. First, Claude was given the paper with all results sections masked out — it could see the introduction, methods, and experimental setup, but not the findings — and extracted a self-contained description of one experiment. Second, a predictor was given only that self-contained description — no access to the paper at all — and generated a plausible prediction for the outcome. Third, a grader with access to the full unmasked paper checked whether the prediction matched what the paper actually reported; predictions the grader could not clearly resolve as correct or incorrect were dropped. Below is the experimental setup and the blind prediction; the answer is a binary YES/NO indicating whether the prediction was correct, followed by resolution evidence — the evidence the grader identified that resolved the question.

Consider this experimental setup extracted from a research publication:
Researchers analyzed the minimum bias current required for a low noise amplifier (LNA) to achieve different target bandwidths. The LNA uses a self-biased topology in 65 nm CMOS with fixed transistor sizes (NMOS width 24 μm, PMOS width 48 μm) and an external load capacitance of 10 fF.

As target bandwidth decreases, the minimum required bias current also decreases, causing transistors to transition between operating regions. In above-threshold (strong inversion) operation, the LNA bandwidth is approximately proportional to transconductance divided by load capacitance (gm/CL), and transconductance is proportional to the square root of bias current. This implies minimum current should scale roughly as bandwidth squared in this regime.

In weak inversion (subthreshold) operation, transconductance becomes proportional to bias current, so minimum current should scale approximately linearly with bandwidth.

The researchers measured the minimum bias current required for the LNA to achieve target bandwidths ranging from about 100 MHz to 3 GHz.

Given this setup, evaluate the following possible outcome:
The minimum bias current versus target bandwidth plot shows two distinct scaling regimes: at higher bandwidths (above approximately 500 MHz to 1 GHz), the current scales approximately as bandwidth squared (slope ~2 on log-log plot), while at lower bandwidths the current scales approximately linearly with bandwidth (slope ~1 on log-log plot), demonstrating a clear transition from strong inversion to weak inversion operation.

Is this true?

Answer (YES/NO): NO